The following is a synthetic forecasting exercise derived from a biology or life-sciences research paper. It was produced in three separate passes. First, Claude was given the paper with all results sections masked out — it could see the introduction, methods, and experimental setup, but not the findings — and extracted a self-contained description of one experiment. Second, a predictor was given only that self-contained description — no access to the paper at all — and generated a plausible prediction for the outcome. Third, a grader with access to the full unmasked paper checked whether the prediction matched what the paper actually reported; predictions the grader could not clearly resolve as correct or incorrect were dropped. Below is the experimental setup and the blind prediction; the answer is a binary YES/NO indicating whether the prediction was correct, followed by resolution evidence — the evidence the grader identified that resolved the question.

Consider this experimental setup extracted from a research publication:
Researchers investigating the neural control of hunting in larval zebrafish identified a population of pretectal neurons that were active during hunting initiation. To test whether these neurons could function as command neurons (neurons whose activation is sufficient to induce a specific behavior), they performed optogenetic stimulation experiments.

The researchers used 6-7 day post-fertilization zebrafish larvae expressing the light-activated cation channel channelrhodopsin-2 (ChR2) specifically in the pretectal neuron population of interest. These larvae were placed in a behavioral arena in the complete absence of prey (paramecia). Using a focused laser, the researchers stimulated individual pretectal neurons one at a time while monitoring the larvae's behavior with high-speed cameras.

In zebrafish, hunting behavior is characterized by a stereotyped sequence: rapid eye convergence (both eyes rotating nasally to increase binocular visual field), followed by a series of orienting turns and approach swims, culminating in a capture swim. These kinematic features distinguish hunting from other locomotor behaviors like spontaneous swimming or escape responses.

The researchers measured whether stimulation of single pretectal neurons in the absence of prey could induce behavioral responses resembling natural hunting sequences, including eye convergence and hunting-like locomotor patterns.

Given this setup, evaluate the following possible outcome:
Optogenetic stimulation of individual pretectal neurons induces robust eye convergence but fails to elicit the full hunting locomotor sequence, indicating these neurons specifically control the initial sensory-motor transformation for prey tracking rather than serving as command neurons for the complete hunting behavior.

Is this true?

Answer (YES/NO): NO